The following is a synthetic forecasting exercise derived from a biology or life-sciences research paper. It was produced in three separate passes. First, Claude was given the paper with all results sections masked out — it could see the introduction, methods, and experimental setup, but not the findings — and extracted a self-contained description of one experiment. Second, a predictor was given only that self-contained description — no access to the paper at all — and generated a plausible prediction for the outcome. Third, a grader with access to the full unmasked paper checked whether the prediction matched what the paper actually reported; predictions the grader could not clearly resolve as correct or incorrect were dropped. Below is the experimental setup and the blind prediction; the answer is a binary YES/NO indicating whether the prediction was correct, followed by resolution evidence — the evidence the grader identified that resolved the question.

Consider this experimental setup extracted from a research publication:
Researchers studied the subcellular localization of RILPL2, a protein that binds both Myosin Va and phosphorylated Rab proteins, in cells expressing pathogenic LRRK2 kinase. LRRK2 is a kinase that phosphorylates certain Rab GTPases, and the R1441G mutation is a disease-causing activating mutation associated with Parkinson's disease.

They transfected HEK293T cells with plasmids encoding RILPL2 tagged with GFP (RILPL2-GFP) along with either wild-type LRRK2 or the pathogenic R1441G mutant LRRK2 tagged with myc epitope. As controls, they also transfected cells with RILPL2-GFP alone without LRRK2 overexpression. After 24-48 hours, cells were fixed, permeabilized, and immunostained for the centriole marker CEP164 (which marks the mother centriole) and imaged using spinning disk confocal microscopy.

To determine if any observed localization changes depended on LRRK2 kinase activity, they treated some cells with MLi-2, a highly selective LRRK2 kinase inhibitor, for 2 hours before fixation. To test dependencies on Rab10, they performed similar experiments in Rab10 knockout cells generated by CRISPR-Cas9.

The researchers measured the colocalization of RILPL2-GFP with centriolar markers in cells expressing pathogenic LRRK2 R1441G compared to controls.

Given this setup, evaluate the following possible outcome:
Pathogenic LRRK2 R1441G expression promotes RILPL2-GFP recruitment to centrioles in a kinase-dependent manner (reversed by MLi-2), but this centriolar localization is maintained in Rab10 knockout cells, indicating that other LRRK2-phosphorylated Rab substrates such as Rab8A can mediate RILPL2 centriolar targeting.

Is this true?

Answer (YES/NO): NO